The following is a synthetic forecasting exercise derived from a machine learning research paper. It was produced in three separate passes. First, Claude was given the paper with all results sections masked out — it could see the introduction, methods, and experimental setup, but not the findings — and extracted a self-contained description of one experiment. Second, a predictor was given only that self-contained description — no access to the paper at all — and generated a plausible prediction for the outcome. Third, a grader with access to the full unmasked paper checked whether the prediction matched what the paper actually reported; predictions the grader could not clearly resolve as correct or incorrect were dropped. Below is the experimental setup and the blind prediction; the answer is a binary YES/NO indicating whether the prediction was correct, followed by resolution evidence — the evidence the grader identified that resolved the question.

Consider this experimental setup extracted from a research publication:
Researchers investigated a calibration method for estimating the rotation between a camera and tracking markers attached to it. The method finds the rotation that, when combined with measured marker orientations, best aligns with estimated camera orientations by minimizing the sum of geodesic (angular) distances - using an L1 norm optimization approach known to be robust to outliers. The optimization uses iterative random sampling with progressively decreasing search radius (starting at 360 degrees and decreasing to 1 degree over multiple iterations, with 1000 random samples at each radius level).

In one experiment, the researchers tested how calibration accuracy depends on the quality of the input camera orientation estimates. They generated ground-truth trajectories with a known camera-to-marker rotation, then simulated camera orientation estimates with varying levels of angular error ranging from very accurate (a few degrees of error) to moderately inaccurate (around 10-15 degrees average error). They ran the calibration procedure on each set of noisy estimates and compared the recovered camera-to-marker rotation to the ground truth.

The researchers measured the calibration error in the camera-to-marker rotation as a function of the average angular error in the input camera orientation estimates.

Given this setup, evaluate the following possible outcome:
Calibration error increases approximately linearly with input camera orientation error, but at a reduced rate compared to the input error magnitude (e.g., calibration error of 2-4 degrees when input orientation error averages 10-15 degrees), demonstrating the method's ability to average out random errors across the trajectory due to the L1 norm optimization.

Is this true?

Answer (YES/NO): NO